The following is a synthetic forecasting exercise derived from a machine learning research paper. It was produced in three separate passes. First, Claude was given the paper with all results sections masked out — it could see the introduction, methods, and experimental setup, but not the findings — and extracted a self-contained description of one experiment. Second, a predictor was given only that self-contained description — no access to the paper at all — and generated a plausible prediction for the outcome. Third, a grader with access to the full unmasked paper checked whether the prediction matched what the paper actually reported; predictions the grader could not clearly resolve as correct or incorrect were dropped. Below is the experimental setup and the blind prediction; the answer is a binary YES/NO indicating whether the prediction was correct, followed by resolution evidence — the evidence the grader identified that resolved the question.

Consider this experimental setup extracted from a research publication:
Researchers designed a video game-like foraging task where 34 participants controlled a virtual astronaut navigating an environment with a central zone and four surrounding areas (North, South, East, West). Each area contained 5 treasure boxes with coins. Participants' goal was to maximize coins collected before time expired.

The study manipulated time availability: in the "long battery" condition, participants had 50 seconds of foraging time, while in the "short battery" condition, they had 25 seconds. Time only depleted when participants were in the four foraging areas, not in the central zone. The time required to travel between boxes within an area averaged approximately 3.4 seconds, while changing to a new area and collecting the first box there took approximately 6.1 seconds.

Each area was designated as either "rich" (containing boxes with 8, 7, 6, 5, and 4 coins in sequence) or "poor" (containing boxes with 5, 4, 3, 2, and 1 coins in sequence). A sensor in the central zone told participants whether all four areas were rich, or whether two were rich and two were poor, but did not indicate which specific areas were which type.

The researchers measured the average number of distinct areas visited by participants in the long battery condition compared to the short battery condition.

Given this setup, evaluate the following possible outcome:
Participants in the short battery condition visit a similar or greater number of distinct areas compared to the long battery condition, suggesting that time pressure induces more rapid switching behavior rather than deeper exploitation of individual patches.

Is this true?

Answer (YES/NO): NO